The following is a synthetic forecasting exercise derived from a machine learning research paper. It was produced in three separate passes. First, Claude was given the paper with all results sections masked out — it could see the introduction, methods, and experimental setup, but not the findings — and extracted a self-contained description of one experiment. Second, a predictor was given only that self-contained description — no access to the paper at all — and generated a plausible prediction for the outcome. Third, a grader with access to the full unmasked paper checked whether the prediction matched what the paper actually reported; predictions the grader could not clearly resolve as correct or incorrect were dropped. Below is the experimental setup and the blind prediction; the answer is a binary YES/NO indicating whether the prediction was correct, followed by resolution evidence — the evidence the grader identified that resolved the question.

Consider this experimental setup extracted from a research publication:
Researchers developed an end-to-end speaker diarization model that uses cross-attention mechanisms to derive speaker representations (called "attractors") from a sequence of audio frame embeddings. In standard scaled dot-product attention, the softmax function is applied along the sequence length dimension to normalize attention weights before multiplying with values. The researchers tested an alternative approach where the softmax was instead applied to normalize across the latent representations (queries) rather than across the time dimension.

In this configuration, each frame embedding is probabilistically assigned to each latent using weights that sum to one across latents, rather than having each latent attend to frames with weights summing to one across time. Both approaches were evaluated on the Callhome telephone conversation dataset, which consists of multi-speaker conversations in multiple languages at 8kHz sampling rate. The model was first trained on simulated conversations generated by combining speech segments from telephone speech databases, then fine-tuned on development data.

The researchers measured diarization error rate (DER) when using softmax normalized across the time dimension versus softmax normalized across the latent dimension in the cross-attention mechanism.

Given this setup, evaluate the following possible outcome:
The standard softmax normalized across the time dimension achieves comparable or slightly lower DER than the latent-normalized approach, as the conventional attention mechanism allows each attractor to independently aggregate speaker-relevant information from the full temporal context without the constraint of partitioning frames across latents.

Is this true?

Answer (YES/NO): NO